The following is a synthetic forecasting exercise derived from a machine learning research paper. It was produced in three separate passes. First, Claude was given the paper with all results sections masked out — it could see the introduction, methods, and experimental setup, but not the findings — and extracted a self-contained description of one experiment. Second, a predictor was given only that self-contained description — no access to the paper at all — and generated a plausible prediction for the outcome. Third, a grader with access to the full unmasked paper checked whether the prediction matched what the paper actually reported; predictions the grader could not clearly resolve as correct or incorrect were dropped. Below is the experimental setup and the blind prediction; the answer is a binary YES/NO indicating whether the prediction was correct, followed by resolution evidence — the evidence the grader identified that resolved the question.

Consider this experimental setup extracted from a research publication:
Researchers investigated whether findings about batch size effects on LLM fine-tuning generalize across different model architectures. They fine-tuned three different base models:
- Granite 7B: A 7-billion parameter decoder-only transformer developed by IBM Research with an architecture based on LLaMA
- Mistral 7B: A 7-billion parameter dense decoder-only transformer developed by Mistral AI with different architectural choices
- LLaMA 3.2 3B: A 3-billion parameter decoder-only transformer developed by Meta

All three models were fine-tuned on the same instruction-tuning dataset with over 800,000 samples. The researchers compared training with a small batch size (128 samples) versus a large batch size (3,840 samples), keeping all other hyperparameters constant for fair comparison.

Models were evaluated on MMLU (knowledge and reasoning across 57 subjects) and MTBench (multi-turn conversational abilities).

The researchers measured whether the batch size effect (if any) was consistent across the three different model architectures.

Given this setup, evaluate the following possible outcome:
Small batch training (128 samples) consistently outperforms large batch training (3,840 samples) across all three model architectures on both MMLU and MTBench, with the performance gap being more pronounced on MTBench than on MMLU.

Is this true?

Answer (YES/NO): NO